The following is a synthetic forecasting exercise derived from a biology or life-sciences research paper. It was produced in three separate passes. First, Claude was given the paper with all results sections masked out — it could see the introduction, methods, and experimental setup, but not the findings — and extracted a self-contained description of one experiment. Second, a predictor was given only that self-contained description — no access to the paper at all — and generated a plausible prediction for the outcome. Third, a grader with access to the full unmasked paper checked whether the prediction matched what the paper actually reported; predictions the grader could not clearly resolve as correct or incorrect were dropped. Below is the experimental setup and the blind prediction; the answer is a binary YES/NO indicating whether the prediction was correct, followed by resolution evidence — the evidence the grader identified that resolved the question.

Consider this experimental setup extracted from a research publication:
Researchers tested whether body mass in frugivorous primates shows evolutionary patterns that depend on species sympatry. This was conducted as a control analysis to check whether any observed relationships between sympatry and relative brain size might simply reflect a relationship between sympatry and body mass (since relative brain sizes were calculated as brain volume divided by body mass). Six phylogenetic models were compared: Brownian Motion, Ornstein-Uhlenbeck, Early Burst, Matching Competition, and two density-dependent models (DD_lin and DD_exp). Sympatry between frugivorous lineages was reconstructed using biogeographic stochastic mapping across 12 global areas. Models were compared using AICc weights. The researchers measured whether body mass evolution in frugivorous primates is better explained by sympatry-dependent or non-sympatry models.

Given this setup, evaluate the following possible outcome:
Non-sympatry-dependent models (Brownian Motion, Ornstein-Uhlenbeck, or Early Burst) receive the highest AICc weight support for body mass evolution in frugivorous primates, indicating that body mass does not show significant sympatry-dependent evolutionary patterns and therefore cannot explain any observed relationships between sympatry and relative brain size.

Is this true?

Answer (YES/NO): NO